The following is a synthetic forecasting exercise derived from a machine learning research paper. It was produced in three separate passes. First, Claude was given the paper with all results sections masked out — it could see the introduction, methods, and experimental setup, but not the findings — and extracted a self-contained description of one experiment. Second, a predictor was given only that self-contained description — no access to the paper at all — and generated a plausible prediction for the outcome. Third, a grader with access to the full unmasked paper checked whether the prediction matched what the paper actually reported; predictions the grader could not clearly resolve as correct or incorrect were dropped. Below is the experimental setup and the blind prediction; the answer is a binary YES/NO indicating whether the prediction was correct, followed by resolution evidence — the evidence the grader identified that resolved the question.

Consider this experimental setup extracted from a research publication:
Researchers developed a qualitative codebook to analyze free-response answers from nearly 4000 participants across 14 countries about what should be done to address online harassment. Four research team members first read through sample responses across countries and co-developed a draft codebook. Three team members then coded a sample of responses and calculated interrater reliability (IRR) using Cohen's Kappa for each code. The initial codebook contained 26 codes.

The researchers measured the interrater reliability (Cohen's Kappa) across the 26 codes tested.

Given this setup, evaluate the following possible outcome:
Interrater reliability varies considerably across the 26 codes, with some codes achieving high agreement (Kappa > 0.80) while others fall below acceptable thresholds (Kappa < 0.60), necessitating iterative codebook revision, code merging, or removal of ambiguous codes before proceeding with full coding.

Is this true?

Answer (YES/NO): YES